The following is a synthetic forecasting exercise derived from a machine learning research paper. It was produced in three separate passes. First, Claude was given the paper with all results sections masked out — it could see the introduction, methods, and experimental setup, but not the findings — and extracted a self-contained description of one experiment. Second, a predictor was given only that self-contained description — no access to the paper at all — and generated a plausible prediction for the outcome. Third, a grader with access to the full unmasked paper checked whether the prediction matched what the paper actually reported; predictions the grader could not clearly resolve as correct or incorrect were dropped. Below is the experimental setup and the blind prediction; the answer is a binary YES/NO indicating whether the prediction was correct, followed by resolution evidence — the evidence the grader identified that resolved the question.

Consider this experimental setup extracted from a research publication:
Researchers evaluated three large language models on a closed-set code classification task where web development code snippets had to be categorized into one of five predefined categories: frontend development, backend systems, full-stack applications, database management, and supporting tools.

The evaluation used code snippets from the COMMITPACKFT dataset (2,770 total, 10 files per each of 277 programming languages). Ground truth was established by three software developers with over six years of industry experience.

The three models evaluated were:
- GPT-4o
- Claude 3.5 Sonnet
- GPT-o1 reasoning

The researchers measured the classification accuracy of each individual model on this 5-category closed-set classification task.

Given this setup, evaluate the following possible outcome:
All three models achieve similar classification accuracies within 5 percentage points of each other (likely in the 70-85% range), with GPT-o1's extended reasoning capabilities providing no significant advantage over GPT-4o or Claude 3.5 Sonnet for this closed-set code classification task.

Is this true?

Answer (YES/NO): NO